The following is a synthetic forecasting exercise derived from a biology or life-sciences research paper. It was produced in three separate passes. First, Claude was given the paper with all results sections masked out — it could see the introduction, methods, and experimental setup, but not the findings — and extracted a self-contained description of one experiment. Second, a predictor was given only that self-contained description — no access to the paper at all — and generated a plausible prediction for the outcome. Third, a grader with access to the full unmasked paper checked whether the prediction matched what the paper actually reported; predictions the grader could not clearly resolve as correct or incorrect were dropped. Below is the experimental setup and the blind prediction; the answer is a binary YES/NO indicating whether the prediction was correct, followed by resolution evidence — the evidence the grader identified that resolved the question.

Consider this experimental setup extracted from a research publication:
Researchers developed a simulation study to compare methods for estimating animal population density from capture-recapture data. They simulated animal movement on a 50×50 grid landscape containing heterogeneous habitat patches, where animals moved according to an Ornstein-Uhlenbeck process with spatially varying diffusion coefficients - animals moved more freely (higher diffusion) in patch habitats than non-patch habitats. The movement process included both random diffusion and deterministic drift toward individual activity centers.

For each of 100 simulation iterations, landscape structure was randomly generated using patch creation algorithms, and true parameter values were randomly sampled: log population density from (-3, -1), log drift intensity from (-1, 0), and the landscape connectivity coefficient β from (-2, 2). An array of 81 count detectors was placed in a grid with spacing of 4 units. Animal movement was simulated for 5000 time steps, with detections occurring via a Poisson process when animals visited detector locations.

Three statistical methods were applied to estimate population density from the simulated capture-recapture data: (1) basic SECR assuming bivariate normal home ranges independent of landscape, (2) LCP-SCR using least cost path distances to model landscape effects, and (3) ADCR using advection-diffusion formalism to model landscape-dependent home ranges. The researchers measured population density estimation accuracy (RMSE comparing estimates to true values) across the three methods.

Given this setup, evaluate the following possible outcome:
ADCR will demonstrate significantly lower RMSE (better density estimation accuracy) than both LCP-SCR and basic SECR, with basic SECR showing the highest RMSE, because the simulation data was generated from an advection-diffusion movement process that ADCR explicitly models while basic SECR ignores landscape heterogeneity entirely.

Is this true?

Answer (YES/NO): NO